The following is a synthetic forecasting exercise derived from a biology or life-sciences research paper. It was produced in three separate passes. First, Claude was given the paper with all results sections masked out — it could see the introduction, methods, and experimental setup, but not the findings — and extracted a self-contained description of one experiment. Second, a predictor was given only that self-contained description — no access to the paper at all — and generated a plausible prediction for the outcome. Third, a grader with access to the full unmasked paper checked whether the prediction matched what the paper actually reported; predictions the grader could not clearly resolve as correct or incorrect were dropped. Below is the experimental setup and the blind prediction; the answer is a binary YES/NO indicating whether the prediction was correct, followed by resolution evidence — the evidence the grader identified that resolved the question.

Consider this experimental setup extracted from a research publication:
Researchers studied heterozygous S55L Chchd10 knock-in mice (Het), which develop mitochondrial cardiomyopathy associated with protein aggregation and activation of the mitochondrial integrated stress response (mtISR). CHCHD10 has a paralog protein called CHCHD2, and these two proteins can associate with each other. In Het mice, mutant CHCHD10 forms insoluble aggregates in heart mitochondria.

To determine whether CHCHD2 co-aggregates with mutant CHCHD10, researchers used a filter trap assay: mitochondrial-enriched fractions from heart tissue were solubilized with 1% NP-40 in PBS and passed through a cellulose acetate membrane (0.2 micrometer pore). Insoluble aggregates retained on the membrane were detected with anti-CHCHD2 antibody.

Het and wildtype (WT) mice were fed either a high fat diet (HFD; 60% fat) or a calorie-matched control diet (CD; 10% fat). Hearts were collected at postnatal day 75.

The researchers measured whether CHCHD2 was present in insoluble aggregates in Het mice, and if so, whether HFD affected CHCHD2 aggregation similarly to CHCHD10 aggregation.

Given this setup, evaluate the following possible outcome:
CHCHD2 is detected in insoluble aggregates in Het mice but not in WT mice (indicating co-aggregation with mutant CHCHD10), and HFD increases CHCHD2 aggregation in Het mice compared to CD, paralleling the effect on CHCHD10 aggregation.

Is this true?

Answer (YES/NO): NO